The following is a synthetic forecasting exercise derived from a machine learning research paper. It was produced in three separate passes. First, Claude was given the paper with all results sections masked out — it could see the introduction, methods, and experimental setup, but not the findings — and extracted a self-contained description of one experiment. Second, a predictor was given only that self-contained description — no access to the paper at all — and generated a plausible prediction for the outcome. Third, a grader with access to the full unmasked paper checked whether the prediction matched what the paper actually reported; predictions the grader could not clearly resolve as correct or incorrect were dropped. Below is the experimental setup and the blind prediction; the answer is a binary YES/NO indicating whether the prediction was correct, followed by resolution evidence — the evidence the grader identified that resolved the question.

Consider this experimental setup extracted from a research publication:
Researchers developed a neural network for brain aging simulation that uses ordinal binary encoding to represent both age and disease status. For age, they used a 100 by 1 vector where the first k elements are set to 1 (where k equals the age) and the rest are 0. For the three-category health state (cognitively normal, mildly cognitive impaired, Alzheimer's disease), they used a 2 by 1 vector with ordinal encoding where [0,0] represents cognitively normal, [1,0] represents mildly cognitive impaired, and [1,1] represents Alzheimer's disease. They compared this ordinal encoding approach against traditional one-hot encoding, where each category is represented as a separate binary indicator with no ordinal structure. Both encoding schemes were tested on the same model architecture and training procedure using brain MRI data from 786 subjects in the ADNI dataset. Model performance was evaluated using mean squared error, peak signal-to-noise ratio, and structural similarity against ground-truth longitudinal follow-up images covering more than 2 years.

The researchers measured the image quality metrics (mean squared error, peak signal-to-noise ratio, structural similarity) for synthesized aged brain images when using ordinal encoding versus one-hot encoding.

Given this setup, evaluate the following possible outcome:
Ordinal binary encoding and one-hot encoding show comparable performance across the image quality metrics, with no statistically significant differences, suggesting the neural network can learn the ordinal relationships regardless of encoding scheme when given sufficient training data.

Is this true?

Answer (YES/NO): NO